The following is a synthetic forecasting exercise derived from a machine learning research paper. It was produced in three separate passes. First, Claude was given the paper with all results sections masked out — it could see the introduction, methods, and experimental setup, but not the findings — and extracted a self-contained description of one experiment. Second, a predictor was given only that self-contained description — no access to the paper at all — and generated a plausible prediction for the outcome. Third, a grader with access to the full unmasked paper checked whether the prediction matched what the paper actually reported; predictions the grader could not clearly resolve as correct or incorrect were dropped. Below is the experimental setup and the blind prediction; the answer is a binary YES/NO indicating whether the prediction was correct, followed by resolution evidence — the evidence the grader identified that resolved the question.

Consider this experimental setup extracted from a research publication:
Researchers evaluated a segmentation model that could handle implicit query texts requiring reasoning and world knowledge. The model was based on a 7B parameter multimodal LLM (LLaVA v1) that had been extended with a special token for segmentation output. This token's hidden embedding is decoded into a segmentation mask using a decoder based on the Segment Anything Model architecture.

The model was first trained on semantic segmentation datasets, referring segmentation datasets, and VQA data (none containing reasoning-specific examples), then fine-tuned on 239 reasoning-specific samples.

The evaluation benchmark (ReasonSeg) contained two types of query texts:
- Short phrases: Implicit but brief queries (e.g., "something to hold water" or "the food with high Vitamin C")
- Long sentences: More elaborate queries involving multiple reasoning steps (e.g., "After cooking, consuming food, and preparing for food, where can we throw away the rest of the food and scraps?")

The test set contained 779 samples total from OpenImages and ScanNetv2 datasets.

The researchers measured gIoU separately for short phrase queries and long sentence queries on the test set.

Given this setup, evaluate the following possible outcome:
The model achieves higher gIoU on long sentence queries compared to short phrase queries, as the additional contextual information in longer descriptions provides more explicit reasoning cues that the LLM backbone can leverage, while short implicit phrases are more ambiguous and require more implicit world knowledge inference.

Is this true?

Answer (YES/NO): YES